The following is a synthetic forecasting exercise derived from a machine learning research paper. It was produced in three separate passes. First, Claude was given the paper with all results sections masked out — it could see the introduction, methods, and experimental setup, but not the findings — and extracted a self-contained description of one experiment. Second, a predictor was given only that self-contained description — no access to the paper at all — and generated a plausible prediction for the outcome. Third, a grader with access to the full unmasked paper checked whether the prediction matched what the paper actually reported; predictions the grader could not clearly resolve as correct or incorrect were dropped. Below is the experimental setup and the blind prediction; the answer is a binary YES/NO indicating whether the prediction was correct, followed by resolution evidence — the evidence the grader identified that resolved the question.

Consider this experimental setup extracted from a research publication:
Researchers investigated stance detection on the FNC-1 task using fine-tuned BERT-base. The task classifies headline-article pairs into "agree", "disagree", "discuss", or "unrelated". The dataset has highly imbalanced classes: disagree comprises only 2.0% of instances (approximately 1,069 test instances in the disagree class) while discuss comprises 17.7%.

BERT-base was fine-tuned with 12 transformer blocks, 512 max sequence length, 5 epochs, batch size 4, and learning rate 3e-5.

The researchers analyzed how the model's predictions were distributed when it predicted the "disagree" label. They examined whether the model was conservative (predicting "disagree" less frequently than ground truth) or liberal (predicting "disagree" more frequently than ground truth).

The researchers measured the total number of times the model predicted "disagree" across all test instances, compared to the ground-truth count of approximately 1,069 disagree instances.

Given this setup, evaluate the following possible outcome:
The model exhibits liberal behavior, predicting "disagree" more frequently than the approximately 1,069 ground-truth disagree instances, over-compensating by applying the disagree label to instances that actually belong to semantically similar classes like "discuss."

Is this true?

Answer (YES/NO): YES